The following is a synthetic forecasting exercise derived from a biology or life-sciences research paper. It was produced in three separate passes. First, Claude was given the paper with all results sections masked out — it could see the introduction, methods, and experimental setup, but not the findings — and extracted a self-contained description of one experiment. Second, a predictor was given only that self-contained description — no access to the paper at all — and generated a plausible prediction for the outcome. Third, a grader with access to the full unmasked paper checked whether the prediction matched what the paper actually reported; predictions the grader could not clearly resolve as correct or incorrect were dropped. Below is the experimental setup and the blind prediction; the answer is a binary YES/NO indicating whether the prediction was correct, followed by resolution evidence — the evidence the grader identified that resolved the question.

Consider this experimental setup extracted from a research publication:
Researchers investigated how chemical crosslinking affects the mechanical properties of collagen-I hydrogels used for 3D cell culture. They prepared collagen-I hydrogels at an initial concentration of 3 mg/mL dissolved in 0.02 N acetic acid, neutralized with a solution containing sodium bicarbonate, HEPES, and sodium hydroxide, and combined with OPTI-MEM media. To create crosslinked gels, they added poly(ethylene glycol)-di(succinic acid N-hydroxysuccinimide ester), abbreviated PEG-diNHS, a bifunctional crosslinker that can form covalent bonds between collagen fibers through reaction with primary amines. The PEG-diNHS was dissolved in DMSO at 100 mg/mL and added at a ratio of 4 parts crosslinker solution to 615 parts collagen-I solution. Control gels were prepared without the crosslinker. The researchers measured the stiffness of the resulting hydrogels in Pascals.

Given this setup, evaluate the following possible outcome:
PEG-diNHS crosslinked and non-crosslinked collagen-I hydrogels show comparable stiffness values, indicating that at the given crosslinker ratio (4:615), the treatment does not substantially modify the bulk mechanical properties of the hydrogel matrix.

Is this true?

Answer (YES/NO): NO